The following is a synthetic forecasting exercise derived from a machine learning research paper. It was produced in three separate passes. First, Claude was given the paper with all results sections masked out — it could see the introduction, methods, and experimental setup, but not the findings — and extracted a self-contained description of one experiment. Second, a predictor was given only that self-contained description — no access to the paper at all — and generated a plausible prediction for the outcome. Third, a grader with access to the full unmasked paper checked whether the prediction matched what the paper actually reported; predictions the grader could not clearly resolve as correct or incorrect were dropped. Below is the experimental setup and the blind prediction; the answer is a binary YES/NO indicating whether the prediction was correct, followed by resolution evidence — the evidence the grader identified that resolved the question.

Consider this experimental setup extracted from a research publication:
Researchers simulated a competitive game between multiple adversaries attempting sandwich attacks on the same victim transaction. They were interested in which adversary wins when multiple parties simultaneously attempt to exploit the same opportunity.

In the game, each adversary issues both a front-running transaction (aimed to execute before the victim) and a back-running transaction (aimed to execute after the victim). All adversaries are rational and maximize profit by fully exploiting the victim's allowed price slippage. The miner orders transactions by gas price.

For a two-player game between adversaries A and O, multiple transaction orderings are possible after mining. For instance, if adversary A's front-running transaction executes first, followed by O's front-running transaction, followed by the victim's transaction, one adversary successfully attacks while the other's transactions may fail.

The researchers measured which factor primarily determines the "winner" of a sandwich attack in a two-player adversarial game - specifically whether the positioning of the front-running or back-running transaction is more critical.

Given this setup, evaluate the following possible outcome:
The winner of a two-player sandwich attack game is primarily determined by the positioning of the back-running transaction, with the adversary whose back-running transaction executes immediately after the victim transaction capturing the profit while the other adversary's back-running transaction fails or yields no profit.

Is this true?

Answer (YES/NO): NO